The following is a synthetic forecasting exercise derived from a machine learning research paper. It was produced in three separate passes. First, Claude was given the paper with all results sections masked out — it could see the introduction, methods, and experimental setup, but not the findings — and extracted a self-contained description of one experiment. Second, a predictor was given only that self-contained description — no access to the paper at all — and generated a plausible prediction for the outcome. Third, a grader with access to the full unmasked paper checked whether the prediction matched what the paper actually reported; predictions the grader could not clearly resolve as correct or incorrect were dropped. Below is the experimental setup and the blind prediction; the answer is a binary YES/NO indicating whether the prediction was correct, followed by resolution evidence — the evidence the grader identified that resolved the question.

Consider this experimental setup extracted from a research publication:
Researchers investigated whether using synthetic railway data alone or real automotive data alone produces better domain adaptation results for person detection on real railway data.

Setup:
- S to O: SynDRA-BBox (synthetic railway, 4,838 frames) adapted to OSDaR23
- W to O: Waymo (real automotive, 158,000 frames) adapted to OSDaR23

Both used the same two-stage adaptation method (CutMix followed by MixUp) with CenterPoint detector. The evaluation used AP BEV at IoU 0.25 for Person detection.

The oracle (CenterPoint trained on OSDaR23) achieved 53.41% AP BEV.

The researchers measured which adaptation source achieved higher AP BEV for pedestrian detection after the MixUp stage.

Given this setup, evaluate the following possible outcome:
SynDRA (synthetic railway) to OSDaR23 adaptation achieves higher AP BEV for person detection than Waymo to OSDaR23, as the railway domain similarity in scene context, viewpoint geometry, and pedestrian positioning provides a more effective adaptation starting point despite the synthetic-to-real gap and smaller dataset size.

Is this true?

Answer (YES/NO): NO